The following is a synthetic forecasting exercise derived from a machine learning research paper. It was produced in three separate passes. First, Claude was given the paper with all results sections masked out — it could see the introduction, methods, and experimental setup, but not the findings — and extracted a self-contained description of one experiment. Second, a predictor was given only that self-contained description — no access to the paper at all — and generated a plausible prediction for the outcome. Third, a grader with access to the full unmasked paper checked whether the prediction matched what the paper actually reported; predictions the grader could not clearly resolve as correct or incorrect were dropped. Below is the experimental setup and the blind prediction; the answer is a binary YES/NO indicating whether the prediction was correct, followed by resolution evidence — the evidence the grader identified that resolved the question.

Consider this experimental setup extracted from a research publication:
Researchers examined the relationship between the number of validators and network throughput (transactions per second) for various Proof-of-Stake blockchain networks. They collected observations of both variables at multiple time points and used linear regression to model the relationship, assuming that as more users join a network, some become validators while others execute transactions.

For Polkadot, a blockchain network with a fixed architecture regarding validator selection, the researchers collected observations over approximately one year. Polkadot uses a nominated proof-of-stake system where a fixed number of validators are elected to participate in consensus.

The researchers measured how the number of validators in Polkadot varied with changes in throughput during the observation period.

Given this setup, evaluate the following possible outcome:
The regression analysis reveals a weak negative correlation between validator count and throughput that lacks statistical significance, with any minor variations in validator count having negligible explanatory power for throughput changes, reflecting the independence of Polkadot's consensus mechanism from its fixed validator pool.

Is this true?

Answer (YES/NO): NO